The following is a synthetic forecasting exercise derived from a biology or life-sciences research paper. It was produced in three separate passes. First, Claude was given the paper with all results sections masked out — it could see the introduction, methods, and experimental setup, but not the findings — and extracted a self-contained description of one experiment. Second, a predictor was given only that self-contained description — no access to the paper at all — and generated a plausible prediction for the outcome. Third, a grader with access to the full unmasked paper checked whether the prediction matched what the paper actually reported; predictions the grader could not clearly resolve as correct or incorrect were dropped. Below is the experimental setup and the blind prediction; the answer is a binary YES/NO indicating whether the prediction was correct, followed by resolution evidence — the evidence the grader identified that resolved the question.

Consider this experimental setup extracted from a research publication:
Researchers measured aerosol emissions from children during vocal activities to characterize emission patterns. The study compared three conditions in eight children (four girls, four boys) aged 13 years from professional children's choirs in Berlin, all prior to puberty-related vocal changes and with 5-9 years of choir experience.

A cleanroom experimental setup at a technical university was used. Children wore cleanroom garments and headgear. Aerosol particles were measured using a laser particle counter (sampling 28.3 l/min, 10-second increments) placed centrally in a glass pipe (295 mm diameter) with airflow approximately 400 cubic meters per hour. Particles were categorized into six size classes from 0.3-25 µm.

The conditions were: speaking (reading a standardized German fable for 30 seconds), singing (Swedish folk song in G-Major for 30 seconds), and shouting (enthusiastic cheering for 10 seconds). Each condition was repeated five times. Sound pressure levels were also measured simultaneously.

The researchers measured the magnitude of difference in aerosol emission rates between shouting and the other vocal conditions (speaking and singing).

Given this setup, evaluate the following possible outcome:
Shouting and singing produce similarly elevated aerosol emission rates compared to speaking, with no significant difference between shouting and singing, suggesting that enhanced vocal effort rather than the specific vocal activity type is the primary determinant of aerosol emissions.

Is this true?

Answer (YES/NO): NO